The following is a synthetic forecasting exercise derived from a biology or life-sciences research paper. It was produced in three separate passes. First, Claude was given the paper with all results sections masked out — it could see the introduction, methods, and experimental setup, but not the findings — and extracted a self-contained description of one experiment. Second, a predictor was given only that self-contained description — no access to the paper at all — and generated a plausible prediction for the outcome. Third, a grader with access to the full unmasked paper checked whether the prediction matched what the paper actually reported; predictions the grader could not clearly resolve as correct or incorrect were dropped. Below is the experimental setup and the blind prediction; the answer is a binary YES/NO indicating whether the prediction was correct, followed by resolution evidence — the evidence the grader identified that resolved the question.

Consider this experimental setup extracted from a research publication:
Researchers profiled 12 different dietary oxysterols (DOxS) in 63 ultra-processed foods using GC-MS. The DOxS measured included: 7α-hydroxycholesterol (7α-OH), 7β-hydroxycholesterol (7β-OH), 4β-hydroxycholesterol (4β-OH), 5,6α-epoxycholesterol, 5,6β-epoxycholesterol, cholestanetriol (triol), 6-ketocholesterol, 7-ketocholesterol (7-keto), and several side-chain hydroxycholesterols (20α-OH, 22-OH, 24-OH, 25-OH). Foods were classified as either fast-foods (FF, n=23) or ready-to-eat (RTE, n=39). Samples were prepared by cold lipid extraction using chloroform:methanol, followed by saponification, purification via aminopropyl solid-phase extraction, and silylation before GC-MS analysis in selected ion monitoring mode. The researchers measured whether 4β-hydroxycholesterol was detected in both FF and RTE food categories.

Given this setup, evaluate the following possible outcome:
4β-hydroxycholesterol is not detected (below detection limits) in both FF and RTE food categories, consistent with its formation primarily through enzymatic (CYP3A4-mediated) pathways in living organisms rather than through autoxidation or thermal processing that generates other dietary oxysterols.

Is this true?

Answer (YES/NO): NO